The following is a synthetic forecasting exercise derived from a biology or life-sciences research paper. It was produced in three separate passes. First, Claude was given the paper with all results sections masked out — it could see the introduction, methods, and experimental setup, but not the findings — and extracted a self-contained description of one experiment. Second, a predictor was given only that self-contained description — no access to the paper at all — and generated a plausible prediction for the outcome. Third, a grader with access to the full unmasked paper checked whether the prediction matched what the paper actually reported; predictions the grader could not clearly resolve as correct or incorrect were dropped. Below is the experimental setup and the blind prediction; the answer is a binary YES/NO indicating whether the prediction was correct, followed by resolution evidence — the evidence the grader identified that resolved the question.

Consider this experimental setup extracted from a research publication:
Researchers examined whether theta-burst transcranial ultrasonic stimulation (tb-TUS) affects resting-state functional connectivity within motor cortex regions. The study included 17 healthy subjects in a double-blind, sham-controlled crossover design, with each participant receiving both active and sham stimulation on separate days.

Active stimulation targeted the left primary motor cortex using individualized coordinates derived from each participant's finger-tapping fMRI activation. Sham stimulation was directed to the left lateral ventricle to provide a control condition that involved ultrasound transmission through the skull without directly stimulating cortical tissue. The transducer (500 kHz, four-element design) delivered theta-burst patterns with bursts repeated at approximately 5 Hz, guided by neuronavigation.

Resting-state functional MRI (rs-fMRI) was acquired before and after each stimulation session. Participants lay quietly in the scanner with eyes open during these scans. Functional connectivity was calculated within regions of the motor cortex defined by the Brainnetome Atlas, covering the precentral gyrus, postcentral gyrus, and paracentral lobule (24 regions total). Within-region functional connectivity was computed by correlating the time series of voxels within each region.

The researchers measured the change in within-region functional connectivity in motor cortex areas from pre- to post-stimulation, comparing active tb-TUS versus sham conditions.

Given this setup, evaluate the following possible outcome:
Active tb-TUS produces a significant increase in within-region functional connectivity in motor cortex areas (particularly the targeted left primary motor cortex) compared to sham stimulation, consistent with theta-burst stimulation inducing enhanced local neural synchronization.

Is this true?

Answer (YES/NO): NO